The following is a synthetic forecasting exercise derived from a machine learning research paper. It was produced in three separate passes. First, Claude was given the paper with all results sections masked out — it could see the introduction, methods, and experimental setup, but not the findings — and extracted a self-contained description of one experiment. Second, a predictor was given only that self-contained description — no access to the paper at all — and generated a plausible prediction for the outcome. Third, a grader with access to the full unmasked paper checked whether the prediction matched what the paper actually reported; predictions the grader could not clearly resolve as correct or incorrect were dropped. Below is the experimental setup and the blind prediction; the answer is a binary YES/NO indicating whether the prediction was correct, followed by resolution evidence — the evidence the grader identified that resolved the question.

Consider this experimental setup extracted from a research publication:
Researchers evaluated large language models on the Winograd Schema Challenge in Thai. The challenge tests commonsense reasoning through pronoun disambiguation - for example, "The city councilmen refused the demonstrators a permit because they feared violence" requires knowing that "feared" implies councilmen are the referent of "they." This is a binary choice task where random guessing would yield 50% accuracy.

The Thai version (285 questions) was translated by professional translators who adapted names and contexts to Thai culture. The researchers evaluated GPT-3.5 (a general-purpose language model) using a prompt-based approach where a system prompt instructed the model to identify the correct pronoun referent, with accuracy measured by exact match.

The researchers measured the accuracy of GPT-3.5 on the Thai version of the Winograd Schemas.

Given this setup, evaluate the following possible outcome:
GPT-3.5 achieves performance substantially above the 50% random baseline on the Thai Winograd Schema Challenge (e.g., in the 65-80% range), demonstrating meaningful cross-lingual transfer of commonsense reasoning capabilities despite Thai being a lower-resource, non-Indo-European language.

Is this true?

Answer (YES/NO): NO